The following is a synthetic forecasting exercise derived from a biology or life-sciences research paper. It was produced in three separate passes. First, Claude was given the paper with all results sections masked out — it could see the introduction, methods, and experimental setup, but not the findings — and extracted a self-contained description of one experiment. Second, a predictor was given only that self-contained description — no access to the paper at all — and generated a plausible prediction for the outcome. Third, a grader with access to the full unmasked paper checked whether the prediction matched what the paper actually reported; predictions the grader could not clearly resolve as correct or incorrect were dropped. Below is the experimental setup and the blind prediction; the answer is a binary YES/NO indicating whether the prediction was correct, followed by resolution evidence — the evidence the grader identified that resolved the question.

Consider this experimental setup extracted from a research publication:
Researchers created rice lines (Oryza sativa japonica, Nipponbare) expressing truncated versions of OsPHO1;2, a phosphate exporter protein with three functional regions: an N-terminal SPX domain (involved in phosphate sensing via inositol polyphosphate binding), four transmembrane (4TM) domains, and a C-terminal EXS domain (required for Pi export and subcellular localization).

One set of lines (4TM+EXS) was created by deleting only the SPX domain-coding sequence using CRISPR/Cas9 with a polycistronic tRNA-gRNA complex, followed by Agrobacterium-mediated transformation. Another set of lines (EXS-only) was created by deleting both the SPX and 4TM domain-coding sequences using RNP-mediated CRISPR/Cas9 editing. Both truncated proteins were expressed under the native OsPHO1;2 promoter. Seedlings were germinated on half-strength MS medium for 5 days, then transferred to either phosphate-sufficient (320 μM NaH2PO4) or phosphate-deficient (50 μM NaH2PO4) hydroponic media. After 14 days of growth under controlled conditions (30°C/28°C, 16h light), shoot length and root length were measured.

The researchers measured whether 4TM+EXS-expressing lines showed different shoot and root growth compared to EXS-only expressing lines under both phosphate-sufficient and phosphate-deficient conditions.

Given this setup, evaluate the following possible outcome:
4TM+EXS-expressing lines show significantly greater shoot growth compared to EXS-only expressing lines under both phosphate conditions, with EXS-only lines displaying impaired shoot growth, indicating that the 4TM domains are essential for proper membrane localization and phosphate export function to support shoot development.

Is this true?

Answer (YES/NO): NO